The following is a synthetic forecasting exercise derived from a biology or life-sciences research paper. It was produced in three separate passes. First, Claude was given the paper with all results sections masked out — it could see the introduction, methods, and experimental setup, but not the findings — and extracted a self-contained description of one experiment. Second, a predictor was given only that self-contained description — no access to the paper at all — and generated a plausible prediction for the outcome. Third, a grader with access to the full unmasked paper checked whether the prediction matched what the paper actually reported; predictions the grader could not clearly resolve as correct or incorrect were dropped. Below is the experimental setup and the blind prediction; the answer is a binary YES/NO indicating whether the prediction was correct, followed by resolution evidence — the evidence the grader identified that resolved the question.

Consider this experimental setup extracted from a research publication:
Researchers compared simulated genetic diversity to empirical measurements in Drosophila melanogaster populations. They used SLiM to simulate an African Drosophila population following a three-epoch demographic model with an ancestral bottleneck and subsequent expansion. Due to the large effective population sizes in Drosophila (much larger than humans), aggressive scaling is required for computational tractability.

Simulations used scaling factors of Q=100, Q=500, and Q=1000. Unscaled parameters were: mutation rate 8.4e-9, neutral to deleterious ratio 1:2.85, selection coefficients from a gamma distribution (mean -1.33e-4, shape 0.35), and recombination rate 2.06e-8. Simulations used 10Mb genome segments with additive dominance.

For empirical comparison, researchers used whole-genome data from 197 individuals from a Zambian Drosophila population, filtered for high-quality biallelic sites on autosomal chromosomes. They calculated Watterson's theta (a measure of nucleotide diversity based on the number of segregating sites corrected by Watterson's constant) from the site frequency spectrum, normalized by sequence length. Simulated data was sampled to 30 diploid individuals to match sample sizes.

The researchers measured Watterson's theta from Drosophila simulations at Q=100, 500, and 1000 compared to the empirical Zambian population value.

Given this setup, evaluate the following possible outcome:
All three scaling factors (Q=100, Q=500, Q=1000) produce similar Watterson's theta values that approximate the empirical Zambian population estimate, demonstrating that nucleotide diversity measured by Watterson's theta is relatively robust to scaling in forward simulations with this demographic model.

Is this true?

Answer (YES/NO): NO